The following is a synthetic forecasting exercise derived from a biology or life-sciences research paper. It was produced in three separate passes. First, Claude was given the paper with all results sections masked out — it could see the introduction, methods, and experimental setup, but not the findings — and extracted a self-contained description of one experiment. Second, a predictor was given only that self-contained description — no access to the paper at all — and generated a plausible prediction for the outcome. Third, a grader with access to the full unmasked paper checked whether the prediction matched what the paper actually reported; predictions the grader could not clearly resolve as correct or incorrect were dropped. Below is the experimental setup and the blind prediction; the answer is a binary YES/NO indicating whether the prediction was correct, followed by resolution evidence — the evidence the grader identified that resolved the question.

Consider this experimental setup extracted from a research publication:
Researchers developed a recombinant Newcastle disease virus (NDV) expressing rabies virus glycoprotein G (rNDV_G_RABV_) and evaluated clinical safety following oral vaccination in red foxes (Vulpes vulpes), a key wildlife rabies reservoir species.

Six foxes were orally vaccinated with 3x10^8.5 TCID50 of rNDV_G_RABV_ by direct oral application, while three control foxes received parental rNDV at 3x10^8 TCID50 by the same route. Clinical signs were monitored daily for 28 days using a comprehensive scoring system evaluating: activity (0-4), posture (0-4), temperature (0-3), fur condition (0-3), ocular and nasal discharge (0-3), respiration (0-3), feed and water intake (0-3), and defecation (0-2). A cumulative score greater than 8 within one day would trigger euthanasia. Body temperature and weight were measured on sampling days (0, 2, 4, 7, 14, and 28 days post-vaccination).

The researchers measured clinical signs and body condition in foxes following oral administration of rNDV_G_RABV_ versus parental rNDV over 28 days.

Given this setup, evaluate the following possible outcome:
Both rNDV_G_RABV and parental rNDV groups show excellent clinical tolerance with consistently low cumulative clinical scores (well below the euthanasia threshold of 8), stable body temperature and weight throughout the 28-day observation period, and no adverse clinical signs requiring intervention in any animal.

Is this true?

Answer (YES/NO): YES